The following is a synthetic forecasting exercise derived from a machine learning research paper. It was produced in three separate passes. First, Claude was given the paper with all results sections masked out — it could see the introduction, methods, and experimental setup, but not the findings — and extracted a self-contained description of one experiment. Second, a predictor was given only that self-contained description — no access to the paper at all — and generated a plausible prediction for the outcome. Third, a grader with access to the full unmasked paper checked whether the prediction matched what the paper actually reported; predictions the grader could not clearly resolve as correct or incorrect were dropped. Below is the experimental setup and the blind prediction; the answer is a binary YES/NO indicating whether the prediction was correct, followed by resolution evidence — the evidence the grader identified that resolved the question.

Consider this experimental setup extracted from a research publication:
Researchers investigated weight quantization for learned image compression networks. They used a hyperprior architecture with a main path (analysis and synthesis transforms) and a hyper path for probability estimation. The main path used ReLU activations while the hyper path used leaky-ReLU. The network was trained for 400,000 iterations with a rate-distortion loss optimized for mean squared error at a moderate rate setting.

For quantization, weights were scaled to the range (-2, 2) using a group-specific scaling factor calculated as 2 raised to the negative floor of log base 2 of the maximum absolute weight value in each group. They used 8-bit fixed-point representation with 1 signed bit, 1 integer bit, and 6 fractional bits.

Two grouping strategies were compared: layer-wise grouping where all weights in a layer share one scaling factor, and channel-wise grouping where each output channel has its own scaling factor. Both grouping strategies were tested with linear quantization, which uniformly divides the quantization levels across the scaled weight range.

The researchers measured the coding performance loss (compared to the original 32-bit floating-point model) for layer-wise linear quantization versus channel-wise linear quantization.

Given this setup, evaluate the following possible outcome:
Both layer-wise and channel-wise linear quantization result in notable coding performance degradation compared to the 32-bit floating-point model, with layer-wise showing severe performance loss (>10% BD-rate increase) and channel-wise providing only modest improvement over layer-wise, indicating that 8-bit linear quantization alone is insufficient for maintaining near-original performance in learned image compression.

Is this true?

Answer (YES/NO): NO